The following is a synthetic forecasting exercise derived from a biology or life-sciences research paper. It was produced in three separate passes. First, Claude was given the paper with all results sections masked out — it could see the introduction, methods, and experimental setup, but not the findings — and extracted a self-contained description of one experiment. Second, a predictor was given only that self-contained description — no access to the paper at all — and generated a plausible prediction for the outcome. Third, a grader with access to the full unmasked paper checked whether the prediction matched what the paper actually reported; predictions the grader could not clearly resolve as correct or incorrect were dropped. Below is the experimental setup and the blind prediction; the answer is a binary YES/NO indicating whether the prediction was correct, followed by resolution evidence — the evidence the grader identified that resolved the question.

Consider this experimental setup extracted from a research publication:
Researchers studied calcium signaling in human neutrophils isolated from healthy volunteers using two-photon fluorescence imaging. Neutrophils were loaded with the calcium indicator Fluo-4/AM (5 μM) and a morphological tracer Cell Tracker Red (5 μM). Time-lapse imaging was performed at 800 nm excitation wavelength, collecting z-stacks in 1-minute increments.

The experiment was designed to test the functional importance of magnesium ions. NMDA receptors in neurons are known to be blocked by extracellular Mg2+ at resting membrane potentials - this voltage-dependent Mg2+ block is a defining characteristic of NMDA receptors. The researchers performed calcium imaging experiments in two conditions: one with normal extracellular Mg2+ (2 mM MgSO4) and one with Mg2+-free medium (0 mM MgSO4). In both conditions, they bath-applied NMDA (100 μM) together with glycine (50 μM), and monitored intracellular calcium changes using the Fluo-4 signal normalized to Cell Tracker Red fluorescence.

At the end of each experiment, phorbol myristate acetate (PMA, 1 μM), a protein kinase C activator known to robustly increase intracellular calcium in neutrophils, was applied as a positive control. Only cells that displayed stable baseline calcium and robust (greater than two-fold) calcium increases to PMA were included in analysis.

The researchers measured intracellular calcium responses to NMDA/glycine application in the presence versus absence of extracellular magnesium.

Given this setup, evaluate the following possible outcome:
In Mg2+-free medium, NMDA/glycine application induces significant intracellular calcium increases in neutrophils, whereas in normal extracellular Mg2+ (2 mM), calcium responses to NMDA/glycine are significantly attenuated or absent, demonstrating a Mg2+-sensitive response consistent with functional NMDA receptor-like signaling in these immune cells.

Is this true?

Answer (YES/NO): YES